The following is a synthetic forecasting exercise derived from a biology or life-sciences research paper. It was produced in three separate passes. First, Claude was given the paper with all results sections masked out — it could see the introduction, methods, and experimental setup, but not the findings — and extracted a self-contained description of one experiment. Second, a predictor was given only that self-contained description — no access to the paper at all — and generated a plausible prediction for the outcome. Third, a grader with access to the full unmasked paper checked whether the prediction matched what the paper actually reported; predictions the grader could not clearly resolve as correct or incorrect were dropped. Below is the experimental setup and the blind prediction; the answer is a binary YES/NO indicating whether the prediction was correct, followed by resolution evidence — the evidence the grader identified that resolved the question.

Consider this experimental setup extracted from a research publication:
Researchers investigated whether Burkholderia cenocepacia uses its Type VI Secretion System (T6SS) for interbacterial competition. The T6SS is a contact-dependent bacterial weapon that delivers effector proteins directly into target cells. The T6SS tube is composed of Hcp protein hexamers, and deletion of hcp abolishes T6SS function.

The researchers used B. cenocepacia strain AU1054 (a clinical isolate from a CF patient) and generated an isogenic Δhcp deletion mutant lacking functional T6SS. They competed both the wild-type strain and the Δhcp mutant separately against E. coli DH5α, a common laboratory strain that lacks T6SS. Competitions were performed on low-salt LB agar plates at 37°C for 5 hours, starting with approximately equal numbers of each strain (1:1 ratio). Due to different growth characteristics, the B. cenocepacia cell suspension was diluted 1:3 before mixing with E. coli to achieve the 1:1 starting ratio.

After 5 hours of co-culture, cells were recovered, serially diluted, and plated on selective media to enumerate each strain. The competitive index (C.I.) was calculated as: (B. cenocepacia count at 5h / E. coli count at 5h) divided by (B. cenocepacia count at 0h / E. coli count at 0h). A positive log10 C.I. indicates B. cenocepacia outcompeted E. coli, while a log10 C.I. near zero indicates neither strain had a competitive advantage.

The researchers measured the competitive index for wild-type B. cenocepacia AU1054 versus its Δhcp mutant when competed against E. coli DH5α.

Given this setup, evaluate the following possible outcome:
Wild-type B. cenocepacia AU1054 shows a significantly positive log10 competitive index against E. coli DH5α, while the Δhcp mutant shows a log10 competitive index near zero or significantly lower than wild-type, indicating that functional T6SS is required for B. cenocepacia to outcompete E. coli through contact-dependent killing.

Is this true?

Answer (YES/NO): YES